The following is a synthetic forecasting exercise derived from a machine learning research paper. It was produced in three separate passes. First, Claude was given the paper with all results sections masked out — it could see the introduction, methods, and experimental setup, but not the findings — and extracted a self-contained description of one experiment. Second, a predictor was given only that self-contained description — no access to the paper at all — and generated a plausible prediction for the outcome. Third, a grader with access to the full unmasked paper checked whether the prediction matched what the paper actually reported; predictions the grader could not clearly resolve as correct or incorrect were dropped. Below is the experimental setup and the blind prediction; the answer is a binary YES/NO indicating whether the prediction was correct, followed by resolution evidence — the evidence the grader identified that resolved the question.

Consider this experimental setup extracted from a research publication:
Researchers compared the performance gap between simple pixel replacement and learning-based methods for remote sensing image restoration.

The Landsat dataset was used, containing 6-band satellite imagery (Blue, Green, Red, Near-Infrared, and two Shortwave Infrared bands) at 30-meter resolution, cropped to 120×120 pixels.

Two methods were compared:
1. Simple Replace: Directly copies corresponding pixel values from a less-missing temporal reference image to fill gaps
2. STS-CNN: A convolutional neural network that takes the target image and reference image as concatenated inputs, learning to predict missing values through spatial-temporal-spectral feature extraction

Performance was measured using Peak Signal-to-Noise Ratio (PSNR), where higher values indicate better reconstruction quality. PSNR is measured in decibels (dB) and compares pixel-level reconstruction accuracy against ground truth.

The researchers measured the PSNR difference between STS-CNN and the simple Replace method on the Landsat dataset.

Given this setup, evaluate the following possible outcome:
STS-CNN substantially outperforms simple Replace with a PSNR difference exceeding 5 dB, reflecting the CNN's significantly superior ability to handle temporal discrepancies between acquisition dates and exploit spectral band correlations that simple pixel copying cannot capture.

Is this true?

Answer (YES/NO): YES